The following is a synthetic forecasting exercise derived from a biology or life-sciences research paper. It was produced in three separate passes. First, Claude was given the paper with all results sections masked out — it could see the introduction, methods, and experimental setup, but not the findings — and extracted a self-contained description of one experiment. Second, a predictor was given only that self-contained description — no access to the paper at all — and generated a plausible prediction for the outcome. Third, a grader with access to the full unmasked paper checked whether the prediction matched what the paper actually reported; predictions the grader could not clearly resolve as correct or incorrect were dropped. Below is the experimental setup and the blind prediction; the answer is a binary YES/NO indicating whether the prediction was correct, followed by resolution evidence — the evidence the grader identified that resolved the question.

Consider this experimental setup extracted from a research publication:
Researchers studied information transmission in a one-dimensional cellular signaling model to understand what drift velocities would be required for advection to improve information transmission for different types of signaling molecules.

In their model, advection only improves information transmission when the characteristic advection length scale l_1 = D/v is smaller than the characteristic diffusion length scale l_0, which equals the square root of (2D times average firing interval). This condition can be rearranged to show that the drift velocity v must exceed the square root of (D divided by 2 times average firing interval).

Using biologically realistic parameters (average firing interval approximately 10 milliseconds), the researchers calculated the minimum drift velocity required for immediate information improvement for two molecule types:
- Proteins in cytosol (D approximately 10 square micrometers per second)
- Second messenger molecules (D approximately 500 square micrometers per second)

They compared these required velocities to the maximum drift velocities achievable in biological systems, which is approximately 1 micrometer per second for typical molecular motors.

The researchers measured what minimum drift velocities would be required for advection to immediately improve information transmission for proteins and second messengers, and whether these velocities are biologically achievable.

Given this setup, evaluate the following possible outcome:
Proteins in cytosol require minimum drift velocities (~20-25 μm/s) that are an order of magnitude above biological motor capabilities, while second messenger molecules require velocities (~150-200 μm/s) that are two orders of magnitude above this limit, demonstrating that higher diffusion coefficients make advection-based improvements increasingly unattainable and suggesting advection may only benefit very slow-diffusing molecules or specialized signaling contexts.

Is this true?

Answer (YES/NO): NO